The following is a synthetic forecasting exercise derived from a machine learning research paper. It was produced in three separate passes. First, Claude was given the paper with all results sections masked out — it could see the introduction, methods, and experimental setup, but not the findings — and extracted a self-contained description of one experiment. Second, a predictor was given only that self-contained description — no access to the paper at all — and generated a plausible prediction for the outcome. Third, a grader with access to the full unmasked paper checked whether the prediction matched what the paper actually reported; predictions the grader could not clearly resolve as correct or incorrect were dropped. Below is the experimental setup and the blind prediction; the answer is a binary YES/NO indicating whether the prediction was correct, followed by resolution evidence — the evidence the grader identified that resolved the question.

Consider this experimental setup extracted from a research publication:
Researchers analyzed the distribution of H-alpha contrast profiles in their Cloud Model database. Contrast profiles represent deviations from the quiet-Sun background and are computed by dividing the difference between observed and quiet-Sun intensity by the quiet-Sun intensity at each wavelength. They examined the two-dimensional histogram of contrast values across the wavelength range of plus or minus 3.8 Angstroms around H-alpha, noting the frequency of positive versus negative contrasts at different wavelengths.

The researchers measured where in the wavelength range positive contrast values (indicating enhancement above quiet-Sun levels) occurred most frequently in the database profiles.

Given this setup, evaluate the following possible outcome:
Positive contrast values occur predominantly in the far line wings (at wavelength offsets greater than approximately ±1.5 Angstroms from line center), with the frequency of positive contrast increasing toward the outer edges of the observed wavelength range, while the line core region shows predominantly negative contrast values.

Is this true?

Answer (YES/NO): NO